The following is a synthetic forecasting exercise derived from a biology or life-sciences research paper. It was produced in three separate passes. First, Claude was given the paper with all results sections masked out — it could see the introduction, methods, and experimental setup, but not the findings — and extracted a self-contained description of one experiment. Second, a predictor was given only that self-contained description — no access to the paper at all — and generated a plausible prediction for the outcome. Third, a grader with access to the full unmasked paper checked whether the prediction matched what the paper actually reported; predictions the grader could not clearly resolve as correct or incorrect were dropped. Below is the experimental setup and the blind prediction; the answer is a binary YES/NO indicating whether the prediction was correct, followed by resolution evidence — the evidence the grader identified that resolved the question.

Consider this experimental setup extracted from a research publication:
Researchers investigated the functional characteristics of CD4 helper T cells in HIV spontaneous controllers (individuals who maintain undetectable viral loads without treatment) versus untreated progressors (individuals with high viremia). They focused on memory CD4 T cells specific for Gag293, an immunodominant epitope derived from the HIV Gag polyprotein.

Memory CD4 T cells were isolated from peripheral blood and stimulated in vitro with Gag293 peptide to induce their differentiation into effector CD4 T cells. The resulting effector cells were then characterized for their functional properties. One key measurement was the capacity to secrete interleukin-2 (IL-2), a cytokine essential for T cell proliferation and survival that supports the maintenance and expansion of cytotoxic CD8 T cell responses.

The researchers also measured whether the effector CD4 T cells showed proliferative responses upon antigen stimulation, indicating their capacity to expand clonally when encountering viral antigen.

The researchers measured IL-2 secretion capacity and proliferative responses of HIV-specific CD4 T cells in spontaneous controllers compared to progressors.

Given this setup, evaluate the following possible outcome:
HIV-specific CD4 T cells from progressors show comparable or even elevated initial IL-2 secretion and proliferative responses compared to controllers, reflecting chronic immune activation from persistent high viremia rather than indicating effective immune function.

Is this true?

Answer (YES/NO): NO